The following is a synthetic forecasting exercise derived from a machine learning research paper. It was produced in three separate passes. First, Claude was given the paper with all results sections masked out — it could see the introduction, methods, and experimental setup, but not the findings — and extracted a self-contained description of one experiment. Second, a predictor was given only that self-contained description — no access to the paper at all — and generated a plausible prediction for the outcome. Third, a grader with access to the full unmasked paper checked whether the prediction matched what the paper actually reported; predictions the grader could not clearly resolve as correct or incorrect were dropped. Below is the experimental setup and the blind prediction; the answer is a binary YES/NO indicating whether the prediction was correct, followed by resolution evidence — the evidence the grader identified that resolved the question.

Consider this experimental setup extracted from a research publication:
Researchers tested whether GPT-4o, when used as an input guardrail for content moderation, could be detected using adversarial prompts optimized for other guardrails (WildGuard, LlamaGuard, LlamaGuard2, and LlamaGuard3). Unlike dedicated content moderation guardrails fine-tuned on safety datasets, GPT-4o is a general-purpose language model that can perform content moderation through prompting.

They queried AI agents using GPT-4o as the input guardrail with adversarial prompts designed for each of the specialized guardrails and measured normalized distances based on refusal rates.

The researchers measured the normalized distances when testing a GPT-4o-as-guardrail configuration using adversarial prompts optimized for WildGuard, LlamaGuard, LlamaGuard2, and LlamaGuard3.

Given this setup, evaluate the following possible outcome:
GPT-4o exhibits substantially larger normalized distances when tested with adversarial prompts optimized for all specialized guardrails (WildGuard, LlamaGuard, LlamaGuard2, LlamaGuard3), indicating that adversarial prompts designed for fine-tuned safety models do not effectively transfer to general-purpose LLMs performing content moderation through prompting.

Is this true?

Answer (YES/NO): NO